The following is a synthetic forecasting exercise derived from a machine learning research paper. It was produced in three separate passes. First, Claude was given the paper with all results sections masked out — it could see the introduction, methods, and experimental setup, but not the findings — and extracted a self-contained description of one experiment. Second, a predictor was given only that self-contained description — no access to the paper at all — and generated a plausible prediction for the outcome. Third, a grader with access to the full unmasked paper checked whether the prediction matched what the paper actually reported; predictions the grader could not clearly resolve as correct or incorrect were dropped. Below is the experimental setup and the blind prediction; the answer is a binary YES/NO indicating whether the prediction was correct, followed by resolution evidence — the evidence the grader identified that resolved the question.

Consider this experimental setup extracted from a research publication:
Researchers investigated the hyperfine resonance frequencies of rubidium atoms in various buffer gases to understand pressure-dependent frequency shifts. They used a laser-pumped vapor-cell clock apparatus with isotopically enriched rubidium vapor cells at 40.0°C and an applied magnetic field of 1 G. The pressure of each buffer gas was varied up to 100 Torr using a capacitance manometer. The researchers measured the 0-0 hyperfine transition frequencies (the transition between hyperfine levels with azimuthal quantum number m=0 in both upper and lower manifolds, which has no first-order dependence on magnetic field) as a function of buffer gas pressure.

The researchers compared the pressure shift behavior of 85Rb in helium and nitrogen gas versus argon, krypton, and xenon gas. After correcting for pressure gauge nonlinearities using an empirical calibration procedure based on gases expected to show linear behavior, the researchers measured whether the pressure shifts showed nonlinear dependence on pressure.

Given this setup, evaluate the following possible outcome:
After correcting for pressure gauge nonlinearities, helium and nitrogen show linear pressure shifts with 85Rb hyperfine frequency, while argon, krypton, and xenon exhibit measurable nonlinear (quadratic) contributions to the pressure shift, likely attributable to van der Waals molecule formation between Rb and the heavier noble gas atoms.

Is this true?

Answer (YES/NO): YES